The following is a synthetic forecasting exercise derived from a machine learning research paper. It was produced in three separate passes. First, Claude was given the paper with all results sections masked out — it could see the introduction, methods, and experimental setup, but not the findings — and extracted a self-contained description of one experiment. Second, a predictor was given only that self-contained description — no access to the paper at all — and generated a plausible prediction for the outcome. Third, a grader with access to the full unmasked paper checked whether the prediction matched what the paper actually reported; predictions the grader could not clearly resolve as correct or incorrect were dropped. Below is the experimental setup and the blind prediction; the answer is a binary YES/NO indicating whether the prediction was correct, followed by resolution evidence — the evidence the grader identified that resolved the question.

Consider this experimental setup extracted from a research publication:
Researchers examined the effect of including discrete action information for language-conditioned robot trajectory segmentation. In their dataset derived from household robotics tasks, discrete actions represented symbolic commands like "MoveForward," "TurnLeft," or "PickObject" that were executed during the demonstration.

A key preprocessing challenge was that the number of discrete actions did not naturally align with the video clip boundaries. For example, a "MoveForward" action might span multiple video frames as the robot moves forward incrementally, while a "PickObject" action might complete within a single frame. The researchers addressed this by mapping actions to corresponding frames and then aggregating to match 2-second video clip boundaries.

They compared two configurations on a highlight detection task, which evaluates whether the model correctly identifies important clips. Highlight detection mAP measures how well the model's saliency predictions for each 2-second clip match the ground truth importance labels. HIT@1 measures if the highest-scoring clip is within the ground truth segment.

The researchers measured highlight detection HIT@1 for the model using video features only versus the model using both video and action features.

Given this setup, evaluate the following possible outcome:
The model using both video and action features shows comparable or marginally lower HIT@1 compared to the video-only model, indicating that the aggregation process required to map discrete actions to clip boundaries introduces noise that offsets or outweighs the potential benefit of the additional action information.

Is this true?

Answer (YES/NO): NO